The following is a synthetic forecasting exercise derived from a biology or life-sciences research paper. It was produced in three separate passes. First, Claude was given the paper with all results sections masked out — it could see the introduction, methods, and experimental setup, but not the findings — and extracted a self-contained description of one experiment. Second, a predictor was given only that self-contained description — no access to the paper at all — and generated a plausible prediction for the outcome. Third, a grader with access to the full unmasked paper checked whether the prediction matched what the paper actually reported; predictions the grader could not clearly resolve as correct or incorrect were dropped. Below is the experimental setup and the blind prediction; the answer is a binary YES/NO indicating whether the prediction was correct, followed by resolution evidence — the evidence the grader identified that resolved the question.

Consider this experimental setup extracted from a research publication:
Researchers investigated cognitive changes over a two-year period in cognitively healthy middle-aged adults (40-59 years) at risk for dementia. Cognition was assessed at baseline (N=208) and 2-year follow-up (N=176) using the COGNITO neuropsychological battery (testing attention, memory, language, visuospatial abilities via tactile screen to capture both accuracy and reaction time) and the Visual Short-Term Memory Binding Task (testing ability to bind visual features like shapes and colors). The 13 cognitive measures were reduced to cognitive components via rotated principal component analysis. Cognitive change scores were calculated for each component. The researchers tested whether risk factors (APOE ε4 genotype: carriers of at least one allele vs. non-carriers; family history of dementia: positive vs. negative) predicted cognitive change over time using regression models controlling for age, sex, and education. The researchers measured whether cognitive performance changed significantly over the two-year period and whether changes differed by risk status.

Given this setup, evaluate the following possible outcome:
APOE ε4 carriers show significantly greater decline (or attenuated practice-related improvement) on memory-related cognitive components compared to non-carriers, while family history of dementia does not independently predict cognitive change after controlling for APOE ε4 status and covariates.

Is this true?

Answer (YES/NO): NO